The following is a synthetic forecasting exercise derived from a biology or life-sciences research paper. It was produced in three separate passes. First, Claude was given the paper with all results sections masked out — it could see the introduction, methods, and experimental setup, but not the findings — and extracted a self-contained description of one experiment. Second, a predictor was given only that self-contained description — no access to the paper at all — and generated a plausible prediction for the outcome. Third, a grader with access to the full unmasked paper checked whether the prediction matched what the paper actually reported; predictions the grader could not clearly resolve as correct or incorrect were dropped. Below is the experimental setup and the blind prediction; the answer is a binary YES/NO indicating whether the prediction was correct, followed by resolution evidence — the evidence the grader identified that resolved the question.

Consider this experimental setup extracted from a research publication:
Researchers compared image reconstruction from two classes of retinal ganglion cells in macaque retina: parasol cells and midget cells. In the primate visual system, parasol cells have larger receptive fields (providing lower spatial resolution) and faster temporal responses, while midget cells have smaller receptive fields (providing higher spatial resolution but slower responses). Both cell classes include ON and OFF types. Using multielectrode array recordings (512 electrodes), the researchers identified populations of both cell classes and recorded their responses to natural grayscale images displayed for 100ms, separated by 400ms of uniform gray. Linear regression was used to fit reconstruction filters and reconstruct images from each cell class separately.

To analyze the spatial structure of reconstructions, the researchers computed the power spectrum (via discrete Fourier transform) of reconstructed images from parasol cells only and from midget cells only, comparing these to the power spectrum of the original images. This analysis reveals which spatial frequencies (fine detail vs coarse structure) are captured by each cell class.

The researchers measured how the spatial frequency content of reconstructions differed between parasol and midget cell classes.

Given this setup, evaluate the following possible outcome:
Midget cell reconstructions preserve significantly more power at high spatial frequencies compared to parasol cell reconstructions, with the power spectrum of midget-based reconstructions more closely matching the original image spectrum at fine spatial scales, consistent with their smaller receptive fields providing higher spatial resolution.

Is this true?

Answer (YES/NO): YES